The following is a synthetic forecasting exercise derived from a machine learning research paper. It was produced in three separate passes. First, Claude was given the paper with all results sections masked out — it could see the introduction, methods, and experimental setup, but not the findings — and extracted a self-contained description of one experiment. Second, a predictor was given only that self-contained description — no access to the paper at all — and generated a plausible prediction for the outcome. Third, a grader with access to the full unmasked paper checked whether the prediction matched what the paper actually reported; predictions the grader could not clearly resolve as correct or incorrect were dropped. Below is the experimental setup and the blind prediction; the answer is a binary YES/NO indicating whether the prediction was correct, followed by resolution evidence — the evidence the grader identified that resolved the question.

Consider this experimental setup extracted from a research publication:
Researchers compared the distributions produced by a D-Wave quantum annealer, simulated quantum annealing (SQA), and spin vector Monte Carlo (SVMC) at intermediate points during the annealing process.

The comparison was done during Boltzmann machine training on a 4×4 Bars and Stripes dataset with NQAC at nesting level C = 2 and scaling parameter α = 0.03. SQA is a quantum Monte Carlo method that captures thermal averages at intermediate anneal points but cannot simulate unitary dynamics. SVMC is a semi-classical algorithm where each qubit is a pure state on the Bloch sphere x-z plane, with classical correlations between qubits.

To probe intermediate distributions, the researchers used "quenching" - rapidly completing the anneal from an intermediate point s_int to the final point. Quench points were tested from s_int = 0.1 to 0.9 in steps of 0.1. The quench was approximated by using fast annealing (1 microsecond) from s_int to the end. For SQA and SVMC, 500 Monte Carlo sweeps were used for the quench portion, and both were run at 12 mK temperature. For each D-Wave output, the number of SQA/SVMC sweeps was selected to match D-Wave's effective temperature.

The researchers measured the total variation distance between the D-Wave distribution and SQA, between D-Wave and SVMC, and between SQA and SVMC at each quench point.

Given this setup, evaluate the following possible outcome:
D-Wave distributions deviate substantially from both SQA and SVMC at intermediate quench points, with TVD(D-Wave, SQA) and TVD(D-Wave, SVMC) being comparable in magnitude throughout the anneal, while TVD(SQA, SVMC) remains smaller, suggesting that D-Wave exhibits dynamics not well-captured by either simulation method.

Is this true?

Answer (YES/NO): NO